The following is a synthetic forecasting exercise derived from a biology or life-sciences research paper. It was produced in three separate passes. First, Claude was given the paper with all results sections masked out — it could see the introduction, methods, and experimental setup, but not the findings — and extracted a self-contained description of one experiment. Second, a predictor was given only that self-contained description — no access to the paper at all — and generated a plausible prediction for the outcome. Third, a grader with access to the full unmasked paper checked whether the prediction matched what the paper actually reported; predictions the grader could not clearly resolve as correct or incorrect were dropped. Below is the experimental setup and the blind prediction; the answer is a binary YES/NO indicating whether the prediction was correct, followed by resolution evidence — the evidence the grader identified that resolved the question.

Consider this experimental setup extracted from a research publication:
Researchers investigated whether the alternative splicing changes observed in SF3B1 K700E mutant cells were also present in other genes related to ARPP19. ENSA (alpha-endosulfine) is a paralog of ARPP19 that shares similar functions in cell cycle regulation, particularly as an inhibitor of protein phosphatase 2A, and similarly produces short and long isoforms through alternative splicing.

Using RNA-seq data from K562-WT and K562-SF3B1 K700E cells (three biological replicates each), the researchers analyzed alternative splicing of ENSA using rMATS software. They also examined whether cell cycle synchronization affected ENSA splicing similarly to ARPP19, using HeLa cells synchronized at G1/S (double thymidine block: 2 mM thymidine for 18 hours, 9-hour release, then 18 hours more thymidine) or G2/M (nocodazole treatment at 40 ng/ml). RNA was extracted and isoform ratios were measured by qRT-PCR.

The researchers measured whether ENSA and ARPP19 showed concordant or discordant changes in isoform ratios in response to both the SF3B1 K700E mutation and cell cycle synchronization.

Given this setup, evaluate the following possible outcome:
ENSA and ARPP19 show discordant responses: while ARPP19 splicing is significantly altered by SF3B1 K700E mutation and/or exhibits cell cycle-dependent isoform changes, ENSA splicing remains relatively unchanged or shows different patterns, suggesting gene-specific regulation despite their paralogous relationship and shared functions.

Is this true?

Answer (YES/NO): YES